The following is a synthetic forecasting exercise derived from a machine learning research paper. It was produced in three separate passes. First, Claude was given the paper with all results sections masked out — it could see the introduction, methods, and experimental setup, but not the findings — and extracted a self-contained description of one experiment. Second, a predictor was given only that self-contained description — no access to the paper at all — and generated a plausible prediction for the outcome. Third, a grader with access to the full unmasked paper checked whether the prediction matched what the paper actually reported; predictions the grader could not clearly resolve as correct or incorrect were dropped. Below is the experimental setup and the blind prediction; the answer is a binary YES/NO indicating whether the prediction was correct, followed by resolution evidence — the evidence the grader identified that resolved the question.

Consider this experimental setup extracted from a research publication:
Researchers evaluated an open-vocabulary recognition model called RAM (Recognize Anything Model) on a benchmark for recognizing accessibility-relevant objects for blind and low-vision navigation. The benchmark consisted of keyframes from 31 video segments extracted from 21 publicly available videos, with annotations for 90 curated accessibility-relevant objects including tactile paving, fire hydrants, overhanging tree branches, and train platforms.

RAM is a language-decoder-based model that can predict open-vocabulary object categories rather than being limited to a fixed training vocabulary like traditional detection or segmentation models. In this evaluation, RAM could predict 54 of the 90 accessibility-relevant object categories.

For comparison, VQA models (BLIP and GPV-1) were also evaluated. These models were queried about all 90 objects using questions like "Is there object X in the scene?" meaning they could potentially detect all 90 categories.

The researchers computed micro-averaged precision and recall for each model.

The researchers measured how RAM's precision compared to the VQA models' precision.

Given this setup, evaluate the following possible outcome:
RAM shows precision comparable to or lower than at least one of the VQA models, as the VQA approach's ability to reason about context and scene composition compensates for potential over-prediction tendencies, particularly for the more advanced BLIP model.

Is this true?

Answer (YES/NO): NO